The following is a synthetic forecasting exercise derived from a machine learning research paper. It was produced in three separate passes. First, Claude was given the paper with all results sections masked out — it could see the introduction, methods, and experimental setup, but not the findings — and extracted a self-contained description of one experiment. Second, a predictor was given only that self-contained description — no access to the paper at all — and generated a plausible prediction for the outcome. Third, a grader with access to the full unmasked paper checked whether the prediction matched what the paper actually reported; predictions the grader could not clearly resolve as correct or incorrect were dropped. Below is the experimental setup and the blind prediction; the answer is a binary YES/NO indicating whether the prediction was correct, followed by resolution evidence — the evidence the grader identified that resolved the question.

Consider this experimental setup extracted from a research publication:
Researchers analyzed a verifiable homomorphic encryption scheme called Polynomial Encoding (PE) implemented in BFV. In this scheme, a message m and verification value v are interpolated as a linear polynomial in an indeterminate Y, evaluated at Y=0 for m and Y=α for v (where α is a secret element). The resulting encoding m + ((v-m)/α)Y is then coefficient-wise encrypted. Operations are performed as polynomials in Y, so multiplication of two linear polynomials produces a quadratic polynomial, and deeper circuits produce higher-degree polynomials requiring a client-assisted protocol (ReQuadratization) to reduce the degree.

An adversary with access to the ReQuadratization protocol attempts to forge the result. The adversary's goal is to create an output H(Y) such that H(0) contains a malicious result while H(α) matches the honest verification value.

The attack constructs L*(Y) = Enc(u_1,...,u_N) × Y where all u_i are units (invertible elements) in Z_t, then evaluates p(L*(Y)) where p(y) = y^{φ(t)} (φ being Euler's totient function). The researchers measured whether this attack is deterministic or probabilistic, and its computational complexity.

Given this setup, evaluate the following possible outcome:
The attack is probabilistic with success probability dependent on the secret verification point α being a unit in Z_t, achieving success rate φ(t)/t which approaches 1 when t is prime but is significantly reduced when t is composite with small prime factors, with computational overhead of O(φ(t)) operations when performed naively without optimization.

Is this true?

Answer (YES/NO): NO